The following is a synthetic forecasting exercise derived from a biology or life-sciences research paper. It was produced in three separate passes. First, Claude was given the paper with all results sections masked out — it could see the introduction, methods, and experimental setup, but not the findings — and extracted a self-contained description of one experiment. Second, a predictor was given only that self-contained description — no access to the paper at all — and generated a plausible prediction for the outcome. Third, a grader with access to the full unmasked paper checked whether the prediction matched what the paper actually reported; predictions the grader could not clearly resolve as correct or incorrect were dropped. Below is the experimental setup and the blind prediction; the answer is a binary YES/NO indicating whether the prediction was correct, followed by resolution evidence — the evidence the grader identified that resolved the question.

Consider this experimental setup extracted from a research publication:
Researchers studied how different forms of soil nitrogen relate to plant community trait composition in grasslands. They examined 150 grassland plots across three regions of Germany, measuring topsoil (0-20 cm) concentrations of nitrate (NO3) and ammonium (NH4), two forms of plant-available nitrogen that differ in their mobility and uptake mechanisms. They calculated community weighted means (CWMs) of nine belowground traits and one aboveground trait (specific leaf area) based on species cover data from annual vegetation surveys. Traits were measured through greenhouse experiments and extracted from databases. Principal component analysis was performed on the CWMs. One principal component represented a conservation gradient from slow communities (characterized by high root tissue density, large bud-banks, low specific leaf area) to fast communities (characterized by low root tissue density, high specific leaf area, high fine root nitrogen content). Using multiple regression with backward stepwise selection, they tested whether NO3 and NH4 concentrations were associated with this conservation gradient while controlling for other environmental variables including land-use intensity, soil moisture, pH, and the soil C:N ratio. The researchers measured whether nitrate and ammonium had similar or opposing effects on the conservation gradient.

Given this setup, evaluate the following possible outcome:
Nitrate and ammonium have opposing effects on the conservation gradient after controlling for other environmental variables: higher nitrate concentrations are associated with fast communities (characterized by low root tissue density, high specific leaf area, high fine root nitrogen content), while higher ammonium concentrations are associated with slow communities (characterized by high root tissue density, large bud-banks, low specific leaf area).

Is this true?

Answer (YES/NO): NO